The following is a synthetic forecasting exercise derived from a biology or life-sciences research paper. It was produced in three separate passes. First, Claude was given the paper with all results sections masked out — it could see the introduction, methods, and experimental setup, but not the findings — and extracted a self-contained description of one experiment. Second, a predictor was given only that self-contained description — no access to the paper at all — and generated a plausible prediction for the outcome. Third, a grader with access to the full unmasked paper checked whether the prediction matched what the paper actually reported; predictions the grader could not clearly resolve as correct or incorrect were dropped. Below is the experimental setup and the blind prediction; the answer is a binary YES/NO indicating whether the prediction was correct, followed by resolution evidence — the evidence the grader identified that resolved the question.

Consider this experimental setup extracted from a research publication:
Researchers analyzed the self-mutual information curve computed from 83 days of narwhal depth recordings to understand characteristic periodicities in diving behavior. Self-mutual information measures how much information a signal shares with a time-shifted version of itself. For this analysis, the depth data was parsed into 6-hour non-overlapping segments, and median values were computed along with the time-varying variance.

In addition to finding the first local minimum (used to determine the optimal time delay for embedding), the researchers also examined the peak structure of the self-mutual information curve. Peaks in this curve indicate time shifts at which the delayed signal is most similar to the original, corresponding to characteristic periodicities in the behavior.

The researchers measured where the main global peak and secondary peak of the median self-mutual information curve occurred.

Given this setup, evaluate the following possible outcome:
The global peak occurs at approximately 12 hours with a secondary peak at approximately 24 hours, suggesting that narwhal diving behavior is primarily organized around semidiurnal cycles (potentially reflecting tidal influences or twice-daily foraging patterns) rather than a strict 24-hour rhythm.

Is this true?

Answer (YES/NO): NO